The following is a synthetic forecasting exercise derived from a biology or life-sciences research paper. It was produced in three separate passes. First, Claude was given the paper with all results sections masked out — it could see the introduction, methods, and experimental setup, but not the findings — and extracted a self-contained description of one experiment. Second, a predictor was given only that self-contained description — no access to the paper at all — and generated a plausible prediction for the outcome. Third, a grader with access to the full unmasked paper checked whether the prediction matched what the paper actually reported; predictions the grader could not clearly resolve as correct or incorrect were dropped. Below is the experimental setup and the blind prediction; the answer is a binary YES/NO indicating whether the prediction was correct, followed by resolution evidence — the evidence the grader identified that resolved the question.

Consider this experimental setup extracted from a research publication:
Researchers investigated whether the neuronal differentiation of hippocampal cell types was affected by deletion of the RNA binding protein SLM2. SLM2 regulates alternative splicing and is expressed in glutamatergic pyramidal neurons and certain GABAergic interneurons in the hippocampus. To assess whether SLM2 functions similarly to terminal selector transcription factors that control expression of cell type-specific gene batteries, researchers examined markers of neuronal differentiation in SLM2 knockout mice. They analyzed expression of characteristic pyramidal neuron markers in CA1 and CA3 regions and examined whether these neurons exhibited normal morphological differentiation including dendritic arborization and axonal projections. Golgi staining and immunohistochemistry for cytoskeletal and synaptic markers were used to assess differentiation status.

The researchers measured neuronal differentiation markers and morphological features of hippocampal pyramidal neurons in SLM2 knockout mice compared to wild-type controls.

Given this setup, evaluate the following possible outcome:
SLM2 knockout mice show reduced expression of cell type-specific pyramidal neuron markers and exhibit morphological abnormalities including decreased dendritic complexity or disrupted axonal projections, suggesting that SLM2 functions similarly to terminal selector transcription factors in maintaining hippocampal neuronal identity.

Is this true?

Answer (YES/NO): NO